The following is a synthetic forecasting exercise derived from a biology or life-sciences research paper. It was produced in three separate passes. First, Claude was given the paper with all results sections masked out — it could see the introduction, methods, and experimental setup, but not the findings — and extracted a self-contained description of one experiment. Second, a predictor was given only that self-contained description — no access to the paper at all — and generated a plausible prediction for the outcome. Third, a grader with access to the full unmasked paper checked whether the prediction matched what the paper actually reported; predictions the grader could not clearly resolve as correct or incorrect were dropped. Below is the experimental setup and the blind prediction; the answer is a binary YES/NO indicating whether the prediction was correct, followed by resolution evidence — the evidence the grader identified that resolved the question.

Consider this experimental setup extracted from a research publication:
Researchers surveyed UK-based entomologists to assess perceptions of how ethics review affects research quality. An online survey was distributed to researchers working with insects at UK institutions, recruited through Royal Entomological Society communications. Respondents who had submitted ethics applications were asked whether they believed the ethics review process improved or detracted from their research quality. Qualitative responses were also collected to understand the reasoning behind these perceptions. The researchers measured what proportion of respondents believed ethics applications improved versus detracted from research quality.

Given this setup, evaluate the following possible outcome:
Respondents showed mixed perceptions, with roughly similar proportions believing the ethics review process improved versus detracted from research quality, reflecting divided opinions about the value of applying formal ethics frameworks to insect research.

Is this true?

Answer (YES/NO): NO